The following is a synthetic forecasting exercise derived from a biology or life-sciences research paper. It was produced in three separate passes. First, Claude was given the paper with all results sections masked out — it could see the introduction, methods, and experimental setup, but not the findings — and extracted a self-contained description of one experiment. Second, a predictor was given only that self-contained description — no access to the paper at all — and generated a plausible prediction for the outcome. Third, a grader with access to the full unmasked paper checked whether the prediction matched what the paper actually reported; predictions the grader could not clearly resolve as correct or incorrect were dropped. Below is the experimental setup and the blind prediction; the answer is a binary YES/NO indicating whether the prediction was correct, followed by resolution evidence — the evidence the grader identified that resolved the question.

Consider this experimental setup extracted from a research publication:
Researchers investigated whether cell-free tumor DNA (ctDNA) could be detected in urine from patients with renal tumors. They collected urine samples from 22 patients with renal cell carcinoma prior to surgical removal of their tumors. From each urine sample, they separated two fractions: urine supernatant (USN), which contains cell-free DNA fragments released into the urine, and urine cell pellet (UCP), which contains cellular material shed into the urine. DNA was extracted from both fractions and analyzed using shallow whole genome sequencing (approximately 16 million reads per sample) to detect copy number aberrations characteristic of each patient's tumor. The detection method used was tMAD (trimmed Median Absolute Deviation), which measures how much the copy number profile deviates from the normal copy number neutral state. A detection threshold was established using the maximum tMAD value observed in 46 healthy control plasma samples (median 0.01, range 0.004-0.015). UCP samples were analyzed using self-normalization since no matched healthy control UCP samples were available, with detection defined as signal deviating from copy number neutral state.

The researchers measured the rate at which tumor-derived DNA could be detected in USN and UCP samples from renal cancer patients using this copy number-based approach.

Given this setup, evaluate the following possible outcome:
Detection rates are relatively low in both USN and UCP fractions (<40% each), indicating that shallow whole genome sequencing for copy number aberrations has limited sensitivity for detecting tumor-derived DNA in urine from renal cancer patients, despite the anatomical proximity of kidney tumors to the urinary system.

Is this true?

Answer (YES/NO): YES